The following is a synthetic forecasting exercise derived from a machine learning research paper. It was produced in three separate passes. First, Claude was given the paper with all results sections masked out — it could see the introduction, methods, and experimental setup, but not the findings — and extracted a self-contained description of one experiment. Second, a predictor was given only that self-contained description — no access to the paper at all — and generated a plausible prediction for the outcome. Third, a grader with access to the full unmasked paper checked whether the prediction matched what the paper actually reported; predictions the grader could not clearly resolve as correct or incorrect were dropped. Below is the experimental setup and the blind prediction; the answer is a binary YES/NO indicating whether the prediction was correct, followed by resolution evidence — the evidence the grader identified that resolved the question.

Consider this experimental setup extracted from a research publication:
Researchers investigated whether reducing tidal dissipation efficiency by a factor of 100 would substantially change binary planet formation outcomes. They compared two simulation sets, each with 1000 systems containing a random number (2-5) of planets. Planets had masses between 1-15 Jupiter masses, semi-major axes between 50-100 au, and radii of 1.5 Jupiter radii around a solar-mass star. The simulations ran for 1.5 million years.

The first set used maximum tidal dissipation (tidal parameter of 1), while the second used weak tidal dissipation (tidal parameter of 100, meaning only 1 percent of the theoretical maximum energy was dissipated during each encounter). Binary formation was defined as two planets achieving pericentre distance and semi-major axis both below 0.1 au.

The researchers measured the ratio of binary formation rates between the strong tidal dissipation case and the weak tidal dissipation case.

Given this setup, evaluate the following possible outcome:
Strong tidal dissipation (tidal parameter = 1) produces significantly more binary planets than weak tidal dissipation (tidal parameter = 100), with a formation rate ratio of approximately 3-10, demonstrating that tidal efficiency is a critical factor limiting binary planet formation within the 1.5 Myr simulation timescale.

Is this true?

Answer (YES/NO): NO